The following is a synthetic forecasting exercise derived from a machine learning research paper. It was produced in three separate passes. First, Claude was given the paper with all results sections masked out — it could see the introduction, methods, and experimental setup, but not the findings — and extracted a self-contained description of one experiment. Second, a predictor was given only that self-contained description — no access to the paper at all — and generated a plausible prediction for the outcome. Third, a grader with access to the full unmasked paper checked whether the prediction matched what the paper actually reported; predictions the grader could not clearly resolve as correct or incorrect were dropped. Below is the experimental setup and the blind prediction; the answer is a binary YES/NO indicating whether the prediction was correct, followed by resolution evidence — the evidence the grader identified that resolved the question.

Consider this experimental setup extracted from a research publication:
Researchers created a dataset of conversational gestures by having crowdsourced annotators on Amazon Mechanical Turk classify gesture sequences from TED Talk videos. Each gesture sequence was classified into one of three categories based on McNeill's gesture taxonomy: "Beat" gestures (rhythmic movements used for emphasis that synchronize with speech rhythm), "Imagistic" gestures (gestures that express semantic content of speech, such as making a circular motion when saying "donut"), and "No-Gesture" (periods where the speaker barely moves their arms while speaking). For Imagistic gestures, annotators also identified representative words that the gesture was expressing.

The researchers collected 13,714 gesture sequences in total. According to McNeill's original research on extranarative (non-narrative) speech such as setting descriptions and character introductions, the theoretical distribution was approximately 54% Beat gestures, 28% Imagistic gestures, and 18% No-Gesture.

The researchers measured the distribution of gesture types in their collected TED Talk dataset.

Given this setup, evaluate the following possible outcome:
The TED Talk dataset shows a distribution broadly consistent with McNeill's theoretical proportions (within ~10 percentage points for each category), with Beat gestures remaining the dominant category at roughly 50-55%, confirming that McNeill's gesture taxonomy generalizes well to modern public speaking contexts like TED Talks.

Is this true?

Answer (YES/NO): NO